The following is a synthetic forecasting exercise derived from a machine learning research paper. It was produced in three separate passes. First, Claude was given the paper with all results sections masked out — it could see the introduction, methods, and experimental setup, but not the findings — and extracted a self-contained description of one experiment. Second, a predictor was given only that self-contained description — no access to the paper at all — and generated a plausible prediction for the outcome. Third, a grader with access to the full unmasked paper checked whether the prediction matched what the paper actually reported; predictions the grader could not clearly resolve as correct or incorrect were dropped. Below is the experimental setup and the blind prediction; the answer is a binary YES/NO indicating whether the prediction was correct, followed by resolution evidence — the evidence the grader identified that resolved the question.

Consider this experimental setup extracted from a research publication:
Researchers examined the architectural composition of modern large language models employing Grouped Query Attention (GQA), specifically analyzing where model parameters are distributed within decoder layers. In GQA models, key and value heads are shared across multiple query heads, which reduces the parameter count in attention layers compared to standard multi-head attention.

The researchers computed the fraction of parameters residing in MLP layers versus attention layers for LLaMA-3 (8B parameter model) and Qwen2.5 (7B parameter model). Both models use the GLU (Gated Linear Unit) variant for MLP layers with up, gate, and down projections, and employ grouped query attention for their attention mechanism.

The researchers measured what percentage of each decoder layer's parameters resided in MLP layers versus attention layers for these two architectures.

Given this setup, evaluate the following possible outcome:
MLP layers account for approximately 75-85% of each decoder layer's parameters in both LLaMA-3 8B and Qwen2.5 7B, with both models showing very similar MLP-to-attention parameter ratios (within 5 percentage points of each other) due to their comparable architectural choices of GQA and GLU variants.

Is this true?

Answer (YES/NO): NO